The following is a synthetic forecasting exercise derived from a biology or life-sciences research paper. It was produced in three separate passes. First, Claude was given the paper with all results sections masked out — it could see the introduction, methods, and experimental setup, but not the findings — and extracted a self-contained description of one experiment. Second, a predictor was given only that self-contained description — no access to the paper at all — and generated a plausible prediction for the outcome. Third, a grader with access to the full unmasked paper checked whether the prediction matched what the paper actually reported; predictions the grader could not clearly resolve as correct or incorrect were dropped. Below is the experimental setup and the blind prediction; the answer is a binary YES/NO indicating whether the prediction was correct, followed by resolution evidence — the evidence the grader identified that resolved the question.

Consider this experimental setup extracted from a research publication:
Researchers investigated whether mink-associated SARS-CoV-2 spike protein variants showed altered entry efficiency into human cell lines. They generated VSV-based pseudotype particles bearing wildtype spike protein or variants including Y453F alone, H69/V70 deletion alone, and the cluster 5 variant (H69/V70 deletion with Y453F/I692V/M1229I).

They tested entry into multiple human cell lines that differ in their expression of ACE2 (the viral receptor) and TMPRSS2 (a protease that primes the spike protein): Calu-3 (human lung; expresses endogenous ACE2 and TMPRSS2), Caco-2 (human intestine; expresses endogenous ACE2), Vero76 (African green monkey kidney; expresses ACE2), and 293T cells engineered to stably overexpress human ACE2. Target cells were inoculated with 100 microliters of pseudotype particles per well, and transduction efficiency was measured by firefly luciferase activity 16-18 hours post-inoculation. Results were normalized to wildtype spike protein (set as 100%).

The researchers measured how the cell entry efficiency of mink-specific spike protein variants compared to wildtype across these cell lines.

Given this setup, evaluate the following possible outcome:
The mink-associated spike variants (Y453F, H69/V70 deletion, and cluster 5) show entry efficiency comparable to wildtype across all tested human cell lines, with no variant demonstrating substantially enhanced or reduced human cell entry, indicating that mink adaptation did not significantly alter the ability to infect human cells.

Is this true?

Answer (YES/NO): NO